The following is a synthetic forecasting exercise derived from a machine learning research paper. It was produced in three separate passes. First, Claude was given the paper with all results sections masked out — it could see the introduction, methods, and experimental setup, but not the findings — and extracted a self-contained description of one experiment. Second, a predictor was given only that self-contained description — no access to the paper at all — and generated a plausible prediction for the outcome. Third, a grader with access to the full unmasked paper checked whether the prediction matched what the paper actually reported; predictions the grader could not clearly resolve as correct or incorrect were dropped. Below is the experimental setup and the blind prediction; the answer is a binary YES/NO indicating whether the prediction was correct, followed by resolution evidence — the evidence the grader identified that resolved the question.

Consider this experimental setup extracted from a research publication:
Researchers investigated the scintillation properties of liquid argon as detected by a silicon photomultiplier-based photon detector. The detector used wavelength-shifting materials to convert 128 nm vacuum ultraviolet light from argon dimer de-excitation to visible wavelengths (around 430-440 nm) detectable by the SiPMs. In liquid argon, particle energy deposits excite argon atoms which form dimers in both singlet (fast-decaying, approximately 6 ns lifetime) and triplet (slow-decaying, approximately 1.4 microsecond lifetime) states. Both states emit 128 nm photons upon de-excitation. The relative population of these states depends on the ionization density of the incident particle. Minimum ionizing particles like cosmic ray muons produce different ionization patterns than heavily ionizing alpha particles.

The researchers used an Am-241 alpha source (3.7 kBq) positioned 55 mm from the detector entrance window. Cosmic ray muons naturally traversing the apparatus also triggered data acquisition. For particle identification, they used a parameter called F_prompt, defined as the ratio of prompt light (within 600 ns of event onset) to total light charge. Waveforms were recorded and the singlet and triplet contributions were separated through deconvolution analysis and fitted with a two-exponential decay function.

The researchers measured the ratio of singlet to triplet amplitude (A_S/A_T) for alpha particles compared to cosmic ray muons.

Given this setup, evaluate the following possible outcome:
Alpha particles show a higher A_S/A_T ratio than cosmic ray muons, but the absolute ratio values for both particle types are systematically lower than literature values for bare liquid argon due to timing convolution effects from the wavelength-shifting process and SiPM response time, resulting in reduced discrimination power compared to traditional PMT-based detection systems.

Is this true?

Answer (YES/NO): NO